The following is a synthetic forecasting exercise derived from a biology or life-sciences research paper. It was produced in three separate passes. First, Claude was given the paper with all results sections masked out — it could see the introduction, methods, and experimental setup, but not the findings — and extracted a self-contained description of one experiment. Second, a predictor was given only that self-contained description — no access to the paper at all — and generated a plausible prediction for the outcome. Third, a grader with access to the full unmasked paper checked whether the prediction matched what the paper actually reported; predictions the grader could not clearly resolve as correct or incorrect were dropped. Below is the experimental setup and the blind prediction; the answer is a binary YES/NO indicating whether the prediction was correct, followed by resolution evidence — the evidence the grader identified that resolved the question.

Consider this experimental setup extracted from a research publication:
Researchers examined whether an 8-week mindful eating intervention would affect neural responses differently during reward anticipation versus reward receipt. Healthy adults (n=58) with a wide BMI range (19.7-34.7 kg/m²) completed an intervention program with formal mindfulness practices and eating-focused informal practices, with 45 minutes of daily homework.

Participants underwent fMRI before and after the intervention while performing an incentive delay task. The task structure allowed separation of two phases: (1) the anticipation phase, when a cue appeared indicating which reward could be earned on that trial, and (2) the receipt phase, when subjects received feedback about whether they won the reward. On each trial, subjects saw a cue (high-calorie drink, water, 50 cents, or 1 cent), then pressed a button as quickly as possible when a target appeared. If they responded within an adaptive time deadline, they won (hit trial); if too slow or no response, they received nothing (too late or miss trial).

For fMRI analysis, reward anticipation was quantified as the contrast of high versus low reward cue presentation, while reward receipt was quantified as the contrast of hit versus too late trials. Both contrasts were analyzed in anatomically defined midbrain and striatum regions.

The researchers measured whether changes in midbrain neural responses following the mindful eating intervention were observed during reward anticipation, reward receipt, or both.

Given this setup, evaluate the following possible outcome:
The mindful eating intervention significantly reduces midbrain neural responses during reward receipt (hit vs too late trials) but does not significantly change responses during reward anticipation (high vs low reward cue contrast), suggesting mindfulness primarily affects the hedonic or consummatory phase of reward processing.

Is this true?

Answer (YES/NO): NO